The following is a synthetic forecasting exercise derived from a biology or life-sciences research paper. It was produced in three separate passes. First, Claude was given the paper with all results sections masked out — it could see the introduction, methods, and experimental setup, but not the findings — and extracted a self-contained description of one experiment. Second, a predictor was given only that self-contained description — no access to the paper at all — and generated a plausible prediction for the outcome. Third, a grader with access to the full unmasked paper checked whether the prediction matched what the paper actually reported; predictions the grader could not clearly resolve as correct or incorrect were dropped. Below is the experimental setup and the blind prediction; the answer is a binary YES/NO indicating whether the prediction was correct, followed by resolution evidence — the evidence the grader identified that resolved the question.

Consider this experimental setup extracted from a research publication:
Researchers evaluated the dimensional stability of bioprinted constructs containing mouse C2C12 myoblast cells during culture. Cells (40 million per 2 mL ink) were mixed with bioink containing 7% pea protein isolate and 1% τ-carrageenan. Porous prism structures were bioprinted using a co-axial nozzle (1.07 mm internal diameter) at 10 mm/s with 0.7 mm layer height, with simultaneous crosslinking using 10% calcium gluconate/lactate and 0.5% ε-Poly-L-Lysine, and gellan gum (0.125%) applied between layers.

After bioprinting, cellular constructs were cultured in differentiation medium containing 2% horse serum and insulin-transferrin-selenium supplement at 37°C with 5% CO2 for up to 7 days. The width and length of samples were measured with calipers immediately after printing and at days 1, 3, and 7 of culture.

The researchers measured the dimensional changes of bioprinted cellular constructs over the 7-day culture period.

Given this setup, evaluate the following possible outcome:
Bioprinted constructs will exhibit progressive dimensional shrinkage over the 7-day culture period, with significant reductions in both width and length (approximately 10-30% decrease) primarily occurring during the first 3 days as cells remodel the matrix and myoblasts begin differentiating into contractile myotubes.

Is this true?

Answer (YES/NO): NO